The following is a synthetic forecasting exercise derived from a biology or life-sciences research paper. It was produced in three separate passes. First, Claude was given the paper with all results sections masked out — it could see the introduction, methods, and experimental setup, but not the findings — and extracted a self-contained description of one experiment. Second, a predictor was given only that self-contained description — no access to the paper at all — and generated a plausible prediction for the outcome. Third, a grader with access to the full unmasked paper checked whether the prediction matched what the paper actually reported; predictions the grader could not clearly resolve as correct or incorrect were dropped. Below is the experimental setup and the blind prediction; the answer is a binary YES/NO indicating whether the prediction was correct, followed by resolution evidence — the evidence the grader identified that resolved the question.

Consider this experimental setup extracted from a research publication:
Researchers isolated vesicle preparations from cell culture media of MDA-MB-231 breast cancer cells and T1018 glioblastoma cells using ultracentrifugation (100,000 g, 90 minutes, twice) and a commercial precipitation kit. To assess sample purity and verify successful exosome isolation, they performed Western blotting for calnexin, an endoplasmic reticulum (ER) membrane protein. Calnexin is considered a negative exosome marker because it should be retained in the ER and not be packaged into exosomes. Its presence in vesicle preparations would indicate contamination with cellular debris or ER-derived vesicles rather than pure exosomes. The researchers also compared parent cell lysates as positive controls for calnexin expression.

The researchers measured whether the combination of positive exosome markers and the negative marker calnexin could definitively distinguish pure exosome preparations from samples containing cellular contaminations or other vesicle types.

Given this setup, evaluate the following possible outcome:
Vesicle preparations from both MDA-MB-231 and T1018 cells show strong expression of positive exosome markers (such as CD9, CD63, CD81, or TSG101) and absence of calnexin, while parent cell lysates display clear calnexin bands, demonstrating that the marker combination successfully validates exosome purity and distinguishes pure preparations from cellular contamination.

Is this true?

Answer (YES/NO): NO